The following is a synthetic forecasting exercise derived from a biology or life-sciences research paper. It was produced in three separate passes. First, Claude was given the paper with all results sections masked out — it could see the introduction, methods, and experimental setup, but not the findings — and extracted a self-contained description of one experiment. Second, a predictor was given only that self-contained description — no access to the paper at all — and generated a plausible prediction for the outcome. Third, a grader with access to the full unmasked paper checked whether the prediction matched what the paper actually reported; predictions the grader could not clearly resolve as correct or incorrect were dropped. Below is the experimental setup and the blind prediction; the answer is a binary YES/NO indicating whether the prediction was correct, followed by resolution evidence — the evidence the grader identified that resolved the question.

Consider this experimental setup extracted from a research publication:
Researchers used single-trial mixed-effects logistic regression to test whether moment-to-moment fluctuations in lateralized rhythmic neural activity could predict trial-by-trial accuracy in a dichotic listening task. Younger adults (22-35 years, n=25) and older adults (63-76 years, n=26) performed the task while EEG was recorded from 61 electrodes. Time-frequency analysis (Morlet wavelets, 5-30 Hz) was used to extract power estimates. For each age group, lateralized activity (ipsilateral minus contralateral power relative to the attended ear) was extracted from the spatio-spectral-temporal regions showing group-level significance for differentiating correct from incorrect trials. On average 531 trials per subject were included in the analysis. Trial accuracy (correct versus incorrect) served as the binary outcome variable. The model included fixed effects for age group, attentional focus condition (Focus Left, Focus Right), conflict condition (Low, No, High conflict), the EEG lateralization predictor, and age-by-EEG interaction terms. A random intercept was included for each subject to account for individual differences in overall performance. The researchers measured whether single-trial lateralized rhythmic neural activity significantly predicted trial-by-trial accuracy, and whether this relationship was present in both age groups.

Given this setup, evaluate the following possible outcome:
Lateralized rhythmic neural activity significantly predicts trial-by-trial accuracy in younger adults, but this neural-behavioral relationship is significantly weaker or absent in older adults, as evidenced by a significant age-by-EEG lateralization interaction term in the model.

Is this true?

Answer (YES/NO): NO